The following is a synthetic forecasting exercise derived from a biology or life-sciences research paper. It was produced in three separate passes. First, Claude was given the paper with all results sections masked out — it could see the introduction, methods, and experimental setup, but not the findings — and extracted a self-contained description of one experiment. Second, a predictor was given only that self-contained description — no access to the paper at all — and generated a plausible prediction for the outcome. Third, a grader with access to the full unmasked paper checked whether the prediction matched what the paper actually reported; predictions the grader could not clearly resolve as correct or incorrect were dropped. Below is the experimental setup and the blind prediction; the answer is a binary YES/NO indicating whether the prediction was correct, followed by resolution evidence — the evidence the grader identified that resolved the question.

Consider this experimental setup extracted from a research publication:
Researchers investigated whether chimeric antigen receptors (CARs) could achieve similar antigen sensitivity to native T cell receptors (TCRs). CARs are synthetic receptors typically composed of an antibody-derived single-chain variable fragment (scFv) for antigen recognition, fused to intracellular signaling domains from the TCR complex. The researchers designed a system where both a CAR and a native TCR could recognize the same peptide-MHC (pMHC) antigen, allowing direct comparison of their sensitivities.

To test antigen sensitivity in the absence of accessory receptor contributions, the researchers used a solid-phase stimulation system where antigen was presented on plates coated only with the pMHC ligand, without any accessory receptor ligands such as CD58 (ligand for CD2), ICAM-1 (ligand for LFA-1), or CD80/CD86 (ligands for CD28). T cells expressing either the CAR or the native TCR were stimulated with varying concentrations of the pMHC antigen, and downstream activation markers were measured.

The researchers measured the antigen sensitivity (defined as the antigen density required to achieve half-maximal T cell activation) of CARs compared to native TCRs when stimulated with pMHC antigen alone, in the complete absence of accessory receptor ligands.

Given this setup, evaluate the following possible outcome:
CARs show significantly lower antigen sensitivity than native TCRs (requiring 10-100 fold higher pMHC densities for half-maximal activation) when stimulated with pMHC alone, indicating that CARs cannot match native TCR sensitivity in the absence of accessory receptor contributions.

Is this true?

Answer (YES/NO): NO